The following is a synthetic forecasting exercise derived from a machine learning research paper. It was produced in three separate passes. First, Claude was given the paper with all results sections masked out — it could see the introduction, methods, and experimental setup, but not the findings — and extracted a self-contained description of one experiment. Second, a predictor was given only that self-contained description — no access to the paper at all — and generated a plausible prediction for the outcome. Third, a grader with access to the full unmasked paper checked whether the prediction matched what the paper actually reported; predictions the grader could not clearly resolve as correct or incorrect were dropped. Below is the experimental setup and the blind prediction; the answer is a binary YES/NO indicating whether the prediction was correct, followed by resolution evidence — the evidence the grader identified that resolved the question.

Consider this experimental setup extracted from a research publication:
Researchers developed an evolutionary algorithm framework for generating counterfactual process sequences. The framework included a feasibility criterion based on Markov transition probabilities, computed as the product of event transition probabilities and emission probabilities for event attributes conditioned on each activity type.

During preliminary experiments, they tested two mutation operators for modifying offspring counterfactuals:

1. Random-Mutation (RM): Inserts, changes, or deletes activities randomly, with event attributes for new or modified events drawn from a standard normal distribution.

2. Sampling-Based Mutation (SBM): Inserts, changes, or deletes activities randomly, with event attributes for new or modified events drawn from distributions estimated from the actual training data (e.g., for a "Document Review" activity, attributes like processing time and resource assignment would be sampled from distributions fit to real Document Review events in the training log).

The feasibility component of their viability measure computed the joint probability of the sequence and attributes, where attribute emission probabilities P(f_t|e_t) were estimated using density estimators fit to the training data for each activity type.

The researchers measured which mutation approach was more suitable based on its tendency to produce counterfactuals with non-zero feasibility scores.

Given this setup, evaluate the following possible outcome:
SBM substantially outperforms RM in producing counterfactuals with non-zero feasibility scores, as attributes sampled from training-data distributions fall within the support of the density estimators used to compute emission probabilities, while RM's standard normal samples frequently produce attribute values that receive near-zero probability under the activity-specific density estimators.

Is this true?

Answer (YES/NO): YES